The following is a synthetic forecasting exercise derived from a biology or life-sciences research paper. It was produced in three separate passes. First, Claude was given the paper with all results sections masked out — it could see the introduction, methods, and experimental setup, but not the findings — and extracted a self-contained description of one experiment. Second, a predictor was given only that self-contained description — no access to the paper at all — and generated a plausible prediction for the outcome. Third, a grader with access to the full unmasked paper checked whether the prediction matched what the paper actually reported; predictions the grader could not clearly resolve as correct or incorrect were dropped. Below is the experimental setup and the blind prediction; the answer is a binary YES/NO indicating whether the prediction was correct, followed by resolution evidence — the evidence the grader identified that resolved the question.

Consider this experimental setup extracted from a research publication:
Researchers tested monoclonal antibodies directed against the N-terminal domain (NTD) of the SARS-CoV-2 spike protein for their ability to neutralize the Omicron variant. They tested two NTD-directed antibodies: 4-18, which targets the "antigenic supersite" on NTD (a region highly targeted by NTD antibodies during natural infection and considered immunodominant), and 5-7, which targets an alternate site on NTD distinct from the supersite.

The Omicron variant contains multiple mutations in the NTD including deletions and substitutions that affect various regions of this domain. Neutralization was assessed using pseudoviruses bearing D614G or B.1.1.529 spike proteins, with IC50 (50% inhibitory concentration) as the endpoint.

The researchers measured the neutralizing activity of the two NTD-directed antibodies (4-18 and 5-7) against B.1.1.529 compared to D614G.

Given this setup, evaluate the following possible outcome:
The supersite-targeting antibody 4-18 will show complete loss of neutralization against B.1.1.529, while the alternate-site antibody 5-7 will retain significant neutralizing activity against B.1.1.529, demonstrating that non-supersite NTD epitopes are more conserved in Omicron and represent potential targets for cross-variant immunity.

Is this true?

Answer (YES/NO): NO